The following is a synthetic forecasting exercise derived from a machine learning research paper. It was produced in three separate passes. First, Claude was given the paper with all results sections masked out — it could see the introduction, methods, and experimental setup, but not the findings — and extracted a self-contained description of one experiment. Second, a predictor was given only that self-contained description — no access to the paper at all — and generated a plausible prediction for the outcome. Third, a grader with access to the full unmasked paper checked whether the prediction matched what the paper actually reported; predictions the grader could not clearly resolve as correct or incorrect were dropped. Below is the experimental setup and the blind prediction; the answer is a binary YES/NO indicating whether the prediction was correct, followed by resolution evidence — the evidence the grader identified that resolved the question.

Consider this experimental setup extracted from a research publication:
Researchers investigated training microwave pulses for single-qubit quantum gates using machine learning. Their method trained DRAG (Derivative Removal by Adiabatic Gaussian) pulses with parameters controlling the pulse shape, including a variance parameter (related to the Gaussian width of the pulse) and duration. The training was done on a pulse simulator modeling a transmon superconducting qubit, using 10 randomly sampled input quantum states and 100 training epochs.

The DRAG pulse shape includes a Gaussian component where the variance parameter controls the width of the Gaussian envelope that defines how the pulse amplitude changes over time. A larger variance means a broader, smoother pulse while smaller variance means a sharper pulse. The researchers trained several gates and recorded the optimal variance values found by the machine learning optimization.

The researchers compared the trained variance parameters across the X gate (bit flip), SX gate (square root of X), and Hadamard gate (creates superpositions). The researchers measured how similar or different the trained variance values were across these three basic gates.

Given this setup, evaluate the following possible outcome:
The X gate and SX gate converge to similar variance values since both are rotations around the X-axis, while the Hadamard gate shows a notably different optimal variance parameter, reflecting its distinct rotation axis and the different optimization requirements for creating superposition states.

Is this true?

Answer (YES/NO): NO